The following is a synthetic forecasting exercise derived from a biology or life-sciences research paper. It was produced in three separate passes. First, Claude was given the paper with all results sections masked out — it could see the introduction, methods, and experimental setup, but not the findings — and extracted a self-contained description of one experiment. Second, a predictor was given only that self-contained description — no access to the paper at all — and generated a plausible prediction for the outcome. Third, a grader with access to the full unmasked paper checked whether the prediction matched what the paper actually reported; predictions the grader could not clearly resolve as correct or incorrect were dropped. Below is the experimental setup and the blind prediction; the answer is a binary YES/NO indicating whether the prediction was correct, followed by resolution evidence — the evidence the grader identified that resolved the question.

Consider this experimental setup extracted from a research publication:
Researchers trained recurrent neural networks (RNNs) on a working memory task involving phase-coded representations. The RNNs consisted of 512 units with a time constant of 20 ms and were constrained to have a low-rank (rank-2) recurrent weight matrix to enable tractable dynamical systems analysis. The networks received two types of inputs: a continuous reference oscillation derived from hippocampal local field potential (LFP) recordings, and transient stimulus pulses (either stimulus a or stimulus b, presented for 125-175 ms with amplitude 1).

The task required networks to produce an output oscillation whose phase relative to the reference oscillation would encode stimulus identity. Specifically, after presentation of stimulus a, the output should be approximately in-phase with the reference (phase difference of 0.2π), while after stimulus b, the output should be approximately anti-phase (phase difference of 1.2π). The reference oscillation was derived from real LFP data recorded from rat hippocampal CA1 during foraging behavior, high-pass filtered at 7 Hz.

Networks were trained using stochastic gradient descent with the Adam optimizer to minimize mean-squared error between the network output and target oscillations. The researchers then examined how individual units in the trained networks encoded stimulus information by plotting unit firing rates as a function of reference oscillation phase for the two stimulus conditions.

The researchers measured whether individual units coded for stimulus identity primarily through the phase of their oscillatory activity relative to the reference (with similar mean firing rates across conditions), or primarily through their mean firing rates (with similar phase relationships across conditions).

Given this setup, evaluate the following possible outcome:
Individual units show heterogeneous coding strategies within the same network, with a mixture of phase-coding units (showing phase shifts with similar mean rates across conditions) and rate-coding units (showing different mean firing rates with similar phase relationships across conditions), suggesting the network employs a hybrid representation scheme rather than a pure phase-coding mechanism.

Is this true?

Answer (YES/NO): NO